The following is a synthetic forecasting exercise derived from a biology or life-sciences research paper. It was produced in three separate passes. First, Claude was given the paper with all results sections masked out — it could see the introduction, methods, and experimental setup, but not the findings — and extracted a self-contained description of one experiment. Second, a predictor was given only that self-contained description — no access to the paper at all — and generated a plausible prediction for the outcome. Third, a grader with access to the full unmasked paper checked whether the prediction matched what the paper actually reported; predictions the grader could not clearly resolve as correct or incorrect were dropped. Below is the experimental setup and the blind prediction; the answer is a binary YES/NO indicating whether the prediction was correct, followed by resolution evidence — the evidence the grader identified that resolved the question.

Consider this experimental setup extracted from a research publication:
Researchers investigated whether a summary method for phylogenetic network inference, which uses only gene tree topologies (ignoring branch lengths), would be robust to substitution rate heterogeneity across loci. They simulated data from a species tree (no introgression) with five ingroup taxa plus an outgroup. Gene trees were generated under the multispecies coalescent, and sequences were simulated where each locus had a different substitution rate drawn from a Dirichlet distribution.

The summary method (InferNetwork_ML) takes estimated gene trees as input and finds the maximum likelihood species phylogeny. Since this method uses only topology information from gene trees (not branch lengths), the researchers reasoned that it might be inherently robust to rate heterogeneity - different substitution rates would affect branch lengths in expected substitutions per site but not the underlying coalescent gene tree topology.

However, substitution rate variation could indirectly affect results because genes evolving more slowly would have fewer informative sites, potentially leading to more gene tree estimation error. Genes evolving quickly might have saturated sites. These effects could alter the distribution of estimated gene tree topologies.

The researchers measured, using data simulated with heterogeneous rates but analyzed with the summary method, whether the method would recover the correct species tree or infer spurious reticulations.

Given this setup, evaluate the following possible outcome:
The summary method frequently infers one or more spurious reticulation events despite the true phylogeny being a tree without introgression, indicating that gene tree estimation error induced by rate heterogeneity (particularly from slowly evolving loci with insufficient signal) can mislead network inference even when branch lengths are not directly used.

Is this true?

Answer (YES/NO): NO